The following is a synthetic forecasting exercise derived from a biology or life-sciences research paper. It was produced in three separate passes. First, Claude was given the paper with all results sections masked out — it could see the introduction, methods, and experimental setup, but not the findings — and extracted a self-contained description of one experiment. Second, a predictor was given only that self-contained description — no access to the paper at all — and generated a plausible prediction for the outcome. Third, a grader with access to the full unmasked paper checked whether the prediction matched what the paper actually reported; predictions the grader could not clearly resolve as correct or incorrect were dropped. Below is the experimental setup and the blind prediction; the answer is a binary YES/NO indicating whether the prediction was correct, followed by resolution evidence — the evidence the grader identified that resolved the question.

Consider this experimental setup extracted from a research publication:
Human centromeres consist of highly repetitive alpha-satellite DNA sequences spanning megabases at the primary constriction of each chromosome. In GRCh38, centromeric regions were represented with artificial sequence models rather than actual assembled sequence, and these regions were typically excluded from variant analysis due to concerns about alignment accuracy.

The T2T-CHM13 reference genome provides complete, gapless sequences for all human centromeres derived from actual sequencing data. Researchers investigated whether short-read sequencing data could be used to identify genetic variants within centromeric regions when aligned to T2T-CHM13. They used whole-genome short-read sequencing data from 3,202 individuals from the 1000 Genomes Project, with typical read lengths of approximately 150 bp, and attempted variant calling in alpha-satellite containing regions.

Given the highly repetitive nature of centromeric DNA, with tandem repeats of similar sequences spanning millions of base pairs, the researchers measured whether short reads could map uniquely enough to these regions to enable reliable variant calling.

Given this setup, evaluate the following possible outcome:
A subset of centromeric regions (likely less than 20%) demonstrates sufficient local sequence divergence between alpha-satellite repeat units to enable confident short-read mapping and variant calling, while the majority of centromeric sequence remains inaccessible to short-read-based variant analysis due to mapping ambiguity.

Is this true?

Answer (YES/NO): YES